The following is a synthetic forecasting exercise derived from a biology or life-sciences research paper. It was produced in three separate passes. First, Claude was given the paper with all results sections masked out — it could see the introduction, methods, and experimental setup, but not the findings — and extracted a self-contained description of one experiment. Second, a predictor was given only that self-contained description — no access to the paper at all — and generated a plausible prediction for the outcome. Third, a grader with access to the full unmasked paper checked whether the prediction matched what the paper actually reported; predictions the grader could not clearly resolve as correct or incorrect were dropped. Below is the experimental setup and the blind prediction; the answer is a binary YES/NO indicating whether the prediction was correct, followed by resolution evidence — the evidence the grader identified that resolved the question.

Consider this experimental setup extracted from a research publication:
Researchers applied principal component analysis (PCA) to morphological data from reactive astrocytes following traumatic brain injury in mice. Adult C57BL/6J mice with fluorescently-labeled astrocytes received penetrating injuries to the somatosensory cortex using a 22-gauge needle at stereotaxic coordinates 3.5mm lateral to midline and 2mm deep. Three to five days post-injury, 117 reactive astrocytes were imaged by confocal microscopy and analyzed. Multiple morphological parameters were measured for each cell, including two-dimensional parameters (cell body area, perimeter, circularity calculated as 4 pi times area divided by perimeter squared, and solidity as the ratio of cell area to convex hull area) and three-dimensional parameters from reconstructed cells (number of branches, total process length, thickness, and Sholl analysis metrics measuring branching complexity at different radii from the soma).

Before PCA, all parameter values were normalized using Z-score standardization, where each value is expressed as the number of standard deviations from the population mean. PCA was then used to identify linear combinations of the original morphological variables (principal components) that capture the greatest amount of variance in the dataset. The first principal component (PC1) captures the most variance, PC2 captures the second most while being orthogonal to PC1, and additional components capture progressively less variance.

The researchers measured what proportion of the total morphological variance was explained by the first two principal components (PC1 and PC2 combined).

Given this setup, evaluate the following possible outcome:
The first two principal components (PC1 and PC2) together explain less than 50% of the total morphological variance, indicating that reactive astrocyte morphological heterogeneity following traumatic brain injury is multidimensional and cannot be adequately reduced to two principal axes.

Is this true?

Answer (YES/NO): NO